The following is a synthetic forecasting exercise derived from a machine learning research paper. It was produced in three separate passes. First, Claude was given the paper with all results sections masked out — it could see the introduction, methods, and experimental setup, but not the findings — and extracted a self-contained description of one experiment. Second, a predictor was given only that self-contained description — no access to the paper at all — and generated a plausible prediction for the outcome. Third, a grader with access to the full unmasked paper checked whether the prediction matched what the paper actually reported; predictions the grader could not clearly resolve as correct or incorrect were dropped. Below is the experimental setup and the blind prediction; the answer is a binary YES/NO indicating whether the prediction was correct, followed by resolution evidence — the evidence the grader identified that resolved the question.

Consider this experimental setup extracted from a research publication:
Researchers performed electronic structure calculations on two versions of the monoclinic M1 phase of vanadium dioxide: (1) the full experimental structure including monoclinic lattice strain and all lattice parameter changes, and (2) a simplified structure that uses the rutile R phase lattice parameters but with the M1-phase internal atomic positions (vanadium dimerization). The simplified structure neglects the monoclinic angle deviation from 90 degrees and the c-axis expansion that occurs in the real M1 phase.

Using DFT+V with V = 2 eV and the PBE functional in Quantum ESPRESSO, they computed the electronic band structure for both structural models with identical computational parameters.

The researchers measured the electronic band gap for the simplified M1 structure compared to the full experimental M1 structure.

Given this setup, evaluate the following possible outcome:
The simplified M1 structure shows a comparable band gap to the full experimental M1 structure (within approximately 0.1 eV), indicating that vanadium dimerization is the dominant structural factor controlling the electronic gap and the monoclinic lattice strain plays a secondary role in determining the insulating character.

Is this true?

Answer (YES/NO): YES